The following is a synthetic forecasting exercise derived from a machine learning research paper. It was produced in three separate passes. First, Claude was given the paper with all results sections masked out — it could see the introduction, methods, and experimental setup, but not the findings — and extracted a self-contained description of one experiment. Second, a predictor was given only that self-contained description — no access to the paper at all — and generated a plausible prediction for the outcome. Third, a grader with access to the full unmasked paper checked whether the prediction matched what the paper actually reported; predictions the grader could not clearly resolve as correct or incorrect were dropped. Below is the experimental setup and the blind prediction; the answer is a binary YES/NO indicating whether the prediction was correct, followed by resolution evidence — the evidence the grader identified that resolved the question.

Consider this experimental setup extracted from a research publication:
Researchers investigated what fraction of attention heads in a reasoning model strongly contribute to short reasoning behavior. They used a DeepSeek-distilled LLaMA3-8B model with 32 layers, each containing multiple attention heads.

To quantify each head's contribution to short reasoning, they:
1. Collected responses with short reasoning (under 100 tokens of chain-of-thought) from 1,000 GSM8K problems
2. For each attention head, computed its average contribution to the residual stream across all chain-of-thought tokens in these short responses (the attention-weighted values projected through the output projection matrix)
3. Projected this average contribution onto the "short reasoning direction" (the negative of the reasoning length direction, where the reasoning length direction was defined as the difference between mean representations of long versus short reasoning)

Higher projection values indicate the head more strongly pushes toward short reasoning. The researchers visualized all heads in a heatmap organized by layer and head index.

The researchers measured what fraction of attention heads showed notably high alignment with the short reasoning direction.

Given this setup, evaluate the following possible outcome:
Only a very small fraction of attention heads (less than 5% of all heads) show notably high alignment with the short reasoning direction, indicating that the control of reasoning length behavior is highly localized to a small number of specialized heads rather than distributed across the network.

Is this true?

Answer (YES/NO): YES